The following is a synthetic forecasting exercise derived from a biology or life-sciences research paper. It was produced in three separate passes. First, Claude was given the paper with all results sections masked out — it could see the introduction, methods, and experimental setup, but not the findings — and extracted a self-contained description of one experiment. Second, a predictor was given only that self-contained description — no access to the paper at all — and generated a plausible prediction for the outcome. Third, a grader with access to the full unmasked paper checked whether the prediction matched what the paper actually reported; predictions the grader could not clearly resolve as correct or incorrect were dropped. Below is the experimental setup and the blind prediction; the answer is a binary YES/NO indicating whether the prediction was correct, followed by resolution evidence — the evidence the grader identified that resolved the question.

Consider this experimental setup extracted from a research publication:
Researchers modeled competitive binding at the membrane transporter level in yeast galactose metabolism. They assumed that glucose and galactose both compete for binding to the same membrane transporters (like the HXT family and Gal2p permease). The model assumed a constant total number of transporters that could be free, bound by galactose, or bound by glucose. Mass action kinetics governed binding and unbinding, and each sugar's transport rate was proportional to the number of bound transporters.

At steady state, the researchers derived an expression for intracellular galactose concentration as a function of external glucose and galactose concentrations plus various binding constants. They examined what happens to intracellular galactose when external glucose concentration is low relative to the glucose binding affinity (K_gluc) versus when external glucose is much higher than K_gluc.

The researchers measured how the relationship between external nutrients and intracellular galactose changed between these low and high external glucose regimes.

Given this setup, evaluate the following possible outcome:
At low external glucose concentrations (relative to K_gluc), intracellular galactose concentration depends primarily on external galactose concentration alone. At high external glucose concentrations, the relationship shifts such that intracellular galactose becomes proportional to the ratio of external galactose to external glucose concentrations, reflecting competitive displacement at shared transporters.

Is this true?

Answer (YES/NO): YES